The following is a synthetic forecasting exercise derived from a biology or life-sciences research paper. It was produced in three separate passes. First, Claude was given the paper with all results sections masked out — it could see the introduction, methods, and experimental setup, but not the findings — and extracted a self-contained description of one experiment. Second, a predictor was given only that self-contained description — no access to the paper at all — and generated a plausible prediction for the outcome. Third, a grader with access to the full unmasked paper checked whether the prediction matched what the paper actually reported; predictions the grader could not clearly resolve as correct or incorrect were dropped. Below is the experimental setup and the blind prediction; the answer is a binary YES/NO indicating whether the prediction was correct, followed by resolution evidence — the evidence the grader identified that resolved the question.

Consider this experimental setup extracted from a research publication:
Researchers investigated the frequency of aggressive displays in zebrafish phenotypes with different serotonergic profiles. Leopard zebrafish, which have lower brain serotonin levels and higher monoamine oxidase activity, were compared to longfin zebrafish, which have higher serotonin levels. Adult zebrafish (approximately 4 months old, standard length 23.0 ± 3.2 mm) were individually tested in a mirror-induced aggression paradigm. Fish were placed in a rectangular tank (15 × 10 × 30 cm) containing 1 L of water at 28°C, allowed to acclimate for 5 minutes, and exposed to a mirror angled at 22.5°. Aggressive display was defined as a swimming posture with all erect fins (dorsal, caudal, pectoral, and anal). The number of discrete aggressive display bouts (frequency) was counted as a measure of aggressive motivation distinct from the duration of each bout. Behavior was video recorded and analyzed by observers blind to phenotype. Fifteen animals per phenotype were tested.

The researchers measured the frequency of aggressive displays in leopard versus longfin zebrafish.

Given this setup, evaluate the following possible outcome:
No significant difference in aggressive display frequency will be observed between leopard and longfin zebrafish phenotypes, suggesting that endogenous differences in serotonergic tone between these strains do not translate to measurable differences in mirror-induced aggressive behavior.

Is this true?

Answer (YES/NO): NO